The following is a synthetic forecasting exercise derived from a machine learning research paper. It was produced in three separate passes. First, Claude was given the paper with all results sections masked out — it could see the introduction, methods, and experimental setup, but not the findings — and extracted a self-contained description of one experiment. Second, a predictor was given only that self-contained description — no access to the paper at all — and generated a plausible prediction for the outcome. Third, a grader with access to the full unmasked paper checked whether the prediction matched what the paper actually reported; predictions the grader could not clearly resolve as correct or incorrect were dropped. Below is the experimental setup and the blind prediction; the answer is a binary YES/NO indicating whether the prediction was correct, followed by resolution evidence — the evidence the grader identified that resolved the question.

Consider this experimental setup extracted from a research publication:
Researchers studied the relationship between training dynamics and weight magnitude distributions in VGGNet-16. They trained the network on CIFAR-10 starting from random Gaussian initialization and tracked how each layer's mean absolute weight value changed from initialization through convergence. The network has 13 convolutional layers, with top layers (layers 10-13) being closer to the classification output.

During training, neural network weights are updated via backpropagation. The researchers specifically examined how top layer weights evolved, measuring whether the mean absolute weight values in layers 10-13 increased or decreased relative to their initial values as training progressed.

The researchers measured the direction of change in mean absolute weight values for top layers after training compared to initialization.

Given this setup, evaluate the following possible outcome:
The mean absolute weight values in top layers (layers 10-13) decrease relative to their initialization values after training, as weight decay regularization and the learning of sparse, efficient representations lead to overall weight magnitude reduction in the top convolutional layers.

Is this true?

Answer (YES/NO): YES